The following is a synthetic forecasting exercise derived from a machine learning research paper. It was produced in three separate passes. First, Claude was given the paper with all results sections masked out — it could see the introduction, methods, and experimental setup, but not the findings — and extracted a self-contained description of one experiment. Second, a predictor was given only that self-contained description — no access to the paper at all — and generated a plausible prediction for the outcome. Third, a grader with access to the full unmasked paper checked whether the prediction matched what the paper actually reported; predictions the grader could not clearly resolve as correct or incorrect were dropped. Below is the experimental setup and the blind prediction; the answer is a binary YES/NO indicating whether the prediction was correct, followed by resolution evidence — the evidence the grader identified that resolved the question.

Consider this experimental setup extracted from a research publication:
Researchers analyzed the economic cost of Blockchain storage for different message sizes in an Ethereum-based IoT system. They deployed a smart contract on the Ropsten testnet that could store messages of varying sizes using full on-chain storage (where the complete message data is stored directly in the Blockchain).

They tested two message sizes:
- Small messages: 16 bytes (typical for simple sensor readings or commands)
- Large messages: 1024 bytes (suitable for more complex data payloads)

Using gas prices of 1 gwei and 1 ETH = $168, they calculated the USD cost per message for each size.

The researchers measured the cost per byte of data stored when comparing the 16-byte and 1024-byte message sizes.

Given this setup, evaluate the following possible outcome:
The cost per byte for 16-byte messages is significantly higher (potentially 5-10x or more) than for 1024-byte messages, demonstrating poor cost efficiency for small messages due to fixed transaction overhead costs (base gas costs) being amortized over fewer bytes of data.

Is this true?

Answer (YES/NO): YES